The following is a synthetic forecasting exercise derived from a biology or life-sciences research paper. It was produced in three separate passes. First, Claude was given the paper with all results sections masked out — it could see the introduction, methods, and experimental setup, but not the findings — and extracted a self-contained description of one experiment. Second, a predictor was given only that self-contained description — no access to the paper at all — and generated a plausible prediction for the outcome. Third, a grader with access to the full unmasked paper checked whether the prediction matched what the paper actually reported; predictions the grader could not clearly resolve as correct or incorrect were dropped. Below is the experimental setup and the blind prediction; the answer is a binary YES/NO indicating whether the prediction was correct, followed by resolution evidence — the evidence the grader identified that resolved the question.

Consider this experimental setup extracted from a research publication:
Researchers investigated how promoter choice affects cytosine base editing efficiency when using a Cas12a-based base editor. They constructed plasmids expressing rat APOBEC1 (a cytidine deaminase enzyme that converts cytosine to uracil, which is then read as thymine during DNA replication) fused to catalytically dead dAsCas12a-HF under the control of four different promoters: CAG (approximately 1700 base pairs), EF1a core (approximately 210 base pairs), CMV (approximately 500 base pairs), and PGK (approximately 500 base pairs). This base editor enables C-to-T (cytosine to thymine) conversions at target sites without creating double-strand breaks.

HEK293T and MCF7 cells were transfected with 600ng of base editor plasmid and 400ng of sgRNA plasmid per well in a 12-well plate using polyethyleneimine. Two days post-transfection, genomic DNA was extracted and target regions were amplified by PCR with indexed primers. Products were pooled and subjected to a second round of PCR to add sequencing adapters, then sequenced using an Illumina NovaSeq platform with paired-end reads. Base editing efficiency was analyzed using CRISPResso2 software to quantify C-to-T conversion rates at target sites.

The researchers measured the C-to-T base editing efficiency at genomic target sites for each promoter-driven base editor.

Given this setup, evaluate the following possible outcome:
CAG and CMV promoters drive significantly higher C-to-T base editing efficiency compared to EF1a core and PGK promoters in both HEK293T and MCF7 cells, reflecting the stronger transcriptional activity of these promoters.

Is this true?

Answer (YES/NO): YES